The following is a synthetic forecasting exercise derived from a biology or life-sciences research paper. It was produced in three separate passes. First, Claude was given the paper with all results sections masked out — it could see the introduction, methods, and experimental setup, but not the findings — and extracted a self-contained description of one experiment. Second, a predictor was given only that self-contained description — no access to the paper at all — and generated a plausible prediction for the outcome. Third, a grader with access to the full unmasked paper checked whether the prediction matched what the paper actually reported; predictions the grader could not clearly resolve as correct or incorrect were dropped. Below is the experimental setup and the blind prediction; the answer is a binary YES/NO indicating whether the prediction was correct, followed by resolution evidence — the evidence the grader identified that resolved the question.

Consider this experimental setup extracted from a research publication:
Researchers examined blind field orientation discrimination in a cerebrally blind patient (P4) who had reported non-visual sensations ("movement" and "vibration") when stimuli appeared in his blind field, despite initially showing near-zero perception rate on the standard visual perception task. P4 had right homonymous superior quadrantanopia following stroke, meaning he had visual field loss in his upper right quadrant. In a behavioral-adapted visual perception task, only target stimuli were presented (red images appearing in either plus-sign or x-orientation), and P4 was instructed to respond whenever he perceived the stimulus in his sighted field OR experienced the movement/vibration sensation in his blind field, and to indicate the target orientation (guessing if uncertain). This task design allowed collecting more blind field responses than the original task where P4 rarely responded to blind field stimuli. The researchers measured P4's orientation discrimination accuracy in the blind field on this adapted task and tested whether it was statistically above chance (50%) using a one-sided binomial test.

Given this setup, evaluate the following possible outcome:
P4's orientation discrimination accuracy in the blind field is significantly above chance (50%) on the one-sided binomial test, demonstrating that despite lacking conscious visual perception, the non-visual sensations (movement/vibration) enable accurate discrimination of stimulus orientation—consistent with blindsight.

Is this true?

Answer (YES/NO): YES